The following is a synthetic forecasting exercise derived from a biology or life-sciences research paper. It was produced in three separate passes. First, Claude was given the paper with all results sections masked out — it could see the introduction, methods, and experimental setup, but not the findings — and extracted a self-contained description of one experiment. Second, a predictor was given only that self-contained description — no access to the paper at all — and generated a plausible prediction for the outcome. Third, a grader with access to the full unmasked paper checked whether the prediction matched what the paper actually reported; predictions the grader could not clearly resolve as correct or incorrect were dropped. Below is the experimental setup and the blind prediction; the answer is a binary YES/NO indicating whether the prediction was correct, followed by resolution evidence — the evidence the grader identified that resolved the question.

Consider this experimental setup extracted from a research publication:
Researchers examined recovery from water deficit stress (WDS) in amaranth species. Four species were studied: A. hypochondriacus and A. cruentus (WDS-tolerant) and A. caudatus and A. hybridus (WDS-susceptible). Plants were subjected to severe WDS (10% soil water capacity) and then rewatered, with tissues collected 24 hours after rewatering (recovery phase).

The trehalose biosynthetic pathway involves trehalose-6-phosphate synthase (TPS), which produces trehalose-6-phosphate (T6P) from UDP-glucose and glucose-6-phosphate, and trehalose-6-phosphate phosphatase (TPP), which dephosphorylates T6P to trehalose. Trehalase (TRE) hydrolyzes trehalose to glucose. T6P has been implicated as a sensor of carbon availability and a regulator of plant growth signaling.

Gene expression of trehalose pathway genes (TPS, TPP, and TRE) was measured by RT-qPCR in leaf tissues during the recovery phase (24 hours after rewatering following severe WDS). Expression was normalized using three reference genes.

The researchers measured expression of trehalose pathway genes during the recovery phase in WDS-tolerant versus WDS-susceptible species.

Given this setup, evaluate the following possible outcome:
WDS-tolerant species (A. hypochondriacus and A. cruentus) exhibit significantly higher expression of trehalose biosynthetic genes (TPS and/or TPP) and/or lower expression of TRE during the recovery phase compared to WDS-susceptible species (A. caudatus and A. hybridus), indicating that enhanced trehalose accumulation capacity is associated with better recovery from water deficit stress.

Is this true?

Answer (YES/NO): NO